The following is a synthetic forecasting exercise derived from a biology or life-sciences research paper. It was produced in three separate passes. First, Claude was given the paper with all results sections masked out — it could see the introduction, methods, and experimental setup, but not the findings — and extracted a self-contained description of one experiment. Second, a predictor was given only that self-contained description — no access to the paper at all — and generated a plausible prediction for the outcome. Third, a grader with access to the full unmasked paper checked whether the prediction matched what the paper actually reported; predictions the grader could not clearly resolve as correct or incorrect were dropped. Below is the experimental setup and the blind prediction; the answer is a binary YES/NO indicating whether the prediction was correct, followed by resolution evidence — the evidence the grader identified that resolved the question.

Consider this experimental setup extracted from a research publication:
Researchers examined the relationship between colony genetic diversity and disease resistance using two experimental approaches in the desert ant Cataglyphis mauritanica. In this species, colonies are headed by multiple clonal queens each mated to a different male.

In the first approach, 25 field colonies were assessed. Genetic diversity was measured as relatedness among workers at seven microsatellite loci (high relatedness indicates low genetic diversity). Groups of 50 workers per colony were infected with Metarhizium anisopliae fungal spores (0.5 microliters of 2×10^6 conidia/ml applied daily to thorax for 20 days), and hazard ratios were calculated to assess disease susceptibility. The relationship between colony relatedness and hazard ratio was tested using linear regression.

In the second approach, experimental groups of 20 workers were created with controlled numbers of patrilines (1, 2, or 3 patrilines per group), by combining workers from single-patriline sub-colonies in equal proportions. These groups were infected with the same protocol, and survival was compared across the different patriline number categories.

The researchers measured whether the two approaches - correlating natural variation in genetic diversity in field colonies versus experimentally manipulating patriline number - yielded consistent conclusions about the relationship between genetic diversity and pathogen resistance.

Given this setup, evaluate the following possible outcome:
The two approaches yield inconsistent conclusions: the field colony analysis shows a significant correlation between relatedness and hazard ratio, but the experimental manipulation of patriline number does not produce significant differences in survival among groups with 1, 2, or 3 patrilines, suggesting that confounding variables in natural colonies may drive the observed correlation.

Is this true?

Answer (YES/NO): NO